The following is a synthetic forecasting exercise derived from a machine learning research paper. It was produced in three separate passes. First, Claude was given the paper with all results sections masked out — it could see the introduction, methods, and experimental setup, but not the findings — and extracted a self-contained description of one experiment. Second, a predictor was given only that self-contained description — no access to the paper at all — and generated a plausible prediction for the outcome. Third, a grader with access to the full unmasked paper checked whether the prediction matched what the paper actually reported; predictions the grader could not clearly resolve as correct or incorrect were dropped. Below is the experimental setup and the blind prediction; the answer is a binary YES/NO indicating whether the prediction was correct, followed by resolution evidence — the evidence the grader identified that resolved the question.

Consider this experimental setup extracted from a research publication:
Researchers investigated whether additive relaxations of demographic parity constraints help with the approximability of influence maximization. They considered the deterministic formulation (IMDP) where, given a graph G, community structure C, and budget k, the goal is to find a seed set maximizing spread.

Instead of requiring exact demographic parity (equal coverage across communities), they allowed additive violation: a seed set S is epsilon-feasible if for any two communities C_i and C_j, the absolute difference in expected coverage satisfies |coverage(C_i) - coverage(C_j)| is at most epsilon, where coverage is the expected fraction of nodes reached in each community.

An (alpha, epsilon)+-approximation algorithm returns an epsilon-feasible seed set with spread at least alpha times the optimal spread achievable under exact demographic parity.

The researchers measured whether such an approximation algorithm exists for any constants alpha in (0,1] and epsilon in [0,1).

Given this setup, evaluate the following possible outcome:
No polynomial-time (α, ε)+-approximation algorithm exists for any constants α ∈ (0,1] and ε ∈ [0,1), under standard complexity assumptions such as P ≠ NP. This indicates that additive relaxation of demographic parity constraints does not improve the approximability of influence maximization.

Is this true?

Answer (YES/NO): YES